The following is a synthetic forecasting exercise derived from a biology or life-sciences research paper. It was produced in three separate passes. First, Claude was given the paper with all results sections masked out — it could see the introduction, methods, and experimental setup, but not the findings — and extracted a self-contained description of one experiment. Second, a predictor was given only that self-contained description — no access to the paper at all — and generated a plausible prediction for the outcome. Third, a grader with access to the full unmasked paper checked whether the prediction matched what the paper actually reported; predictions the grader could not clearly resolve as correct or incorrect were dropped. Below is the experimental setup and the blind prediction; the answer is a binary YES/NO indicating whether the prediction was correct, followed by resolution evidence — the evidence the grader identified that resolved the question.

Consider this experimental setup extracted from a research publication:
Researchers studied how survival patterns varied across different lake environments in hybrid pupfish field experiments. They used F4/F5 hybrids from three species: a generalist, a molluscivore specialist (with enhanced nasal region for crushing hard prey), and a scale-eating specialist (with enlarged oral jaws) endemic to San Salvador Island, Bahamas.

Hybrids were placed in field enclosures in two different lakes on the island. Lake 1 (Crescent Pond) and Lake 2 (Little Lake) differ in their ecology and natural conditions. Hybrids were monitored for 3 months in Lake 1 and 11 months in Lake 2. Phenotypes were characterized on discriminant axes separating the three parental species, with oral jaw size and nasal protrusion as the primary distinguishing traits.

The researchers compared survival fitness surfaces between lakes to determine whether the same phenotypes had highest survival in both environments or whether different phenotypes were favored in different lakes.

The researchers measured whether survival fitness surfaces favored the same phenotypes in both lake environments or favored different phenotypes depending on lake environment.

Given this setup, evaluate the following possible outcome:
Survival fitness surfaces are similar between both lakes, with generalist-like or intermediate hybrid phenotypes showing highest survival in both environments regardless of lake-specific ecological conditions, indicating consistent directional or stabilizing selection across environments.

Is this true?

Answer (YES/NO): NO